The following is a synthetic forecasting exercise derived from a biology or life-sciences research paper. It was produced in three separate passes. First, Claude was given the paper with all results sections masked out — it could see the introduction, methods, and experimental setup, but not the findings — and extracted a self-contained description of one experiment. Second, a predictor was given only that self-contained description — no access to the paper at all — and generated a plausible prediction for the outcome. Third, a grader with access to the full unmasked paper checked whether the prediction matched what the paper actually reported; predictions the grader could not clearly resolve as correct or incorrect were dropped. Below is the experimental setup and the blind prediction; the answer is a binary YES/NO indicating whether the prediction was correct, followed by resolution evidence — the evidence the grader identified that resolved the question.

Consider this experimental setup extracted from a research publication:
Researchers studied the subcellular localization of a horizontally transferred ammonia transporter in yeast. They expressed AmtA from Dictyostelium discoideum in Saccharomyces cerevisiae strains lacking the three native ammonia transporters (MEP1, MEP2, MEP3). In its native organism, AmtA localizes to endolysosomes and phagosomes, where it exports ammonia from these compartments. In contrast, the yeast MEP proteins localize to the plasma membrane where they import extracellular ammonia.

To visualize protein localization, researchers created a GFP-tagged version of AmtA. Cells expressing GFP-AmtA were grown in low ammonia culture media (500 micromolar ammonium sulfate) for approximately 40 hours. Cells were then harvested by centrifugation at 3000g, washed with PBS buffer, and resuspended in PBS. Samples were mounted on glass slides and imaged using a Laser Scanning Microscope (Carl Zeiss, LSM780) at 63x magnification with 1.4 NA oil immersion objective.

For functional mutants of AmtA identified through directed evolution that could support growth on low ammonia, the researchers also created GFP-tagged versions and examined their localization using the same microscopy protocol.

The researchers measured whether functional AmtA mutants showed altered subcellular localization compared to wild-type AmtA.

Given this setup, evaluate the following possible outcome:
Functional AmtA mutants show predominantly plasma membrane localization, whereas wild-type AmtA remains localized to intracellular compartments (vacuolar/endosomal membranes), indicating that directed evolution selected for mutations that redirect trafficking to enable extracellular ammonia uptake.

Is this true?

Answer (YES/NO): YES